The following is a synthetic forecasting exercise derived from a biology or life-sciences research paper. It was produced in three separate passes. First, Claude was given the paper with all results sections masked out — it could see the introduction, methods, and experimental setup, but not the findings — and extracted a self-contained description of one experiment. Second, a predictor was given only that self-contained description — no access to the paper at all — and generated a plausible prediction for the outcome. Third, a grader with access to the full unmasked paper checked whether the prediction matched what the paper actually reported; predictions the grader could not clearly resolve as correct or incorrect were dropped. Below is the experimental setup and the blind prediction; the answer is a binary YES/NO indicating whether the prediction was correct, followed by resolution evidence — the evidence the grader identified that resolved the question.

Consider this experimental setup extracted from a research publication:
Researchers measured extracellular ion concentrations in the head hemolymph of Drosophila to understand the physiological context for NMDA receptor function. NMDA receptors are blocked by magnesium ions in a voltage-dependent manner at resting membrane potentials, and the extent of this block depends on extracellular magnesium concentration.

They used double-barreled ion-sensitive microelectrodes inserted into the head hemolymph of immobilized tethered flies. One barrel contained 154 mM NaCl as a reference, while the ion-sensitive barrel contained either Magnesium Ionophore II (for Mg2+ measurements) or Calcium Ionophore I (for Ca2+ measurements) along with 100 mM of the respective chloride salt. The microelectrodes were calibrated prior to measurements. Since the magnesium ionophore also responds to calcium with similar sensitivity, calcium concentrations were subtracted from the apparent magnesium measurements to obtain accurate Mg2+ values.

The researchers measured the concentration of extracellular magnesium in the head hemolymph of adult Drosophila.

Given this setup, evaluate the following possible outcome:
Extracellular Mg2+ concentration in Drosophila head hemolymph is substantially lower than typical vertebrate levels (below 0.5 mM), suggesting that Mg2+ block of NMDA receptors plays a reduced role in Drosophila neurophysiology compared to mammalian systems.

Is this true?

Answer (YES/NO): NO